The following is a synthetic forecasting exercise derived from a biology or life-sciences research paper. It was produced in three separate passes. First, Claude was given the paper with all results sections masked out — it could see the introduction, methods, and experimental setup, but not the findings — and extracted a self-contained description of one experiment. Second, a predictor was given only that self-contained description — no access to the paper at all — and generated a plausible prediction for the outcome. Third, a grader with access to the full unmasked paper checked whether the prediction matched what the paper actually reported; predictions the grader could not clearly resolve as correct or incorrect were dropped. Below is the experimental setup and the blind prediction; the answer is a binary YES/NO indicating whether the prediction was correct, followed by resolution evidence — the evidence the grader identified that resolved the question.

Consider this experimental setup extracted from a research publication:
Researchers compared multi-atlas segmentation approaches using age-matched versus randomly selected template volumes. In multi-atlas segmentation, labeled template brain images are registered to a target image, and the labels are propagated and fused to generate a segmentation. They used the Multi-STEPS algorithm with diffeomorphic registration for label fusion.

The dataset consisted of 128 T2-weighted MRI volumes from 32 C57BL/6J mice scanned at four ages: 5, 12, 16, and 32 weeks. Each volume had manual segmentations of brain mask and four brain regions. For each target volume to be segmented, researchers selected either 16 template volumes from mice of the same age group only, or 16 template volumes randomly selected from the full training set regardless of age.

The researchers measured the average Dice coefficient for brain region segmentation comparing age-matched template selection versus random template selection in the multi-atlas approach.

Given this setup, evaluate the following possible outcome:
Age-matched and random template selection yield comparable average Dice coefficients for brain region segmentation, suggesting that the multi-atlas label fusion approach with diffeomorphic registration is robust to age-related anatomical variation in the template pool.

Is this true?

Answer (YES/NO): NO